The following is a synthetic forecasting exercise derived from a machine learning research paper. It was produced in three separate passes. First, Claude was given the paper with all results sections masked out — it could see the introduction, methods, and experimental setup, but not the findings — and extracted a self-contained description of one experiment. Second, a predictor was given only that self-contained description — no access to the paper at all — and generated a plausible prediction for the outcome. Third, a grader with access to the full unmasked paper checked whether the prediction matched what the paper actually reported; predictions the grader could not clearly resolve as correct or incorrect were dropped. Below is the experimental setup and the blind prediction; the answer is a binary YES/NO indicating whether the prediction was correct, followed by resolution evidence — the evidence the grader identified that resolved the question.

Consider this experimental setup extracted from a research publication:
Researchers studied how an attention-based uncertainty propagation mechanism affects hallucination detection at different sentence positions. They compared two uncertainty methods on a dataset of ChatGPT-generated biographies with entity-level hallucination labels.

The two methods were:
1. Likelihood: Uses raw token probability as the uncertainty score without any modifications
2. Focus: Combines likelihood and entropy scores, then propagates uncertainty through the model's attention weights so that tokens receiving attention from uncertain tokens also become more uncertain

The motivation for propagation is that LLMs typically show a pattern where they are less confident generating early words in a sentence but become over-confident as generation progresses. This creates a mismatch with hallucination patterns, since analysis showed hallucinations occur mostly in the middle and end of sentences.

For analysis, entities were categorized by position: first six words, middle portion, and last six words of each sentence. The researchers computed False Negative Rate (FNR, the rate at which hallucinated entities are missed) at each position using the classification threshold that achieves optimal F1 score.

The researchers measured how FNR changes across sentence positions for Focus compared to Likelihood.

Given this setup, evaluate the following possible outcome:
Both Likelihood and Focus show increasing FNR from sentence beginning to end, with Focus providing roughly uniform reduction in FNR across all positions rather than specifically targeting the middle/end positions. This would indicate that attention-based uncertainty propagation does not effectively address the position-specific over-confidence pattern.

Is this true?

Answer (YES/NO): NO